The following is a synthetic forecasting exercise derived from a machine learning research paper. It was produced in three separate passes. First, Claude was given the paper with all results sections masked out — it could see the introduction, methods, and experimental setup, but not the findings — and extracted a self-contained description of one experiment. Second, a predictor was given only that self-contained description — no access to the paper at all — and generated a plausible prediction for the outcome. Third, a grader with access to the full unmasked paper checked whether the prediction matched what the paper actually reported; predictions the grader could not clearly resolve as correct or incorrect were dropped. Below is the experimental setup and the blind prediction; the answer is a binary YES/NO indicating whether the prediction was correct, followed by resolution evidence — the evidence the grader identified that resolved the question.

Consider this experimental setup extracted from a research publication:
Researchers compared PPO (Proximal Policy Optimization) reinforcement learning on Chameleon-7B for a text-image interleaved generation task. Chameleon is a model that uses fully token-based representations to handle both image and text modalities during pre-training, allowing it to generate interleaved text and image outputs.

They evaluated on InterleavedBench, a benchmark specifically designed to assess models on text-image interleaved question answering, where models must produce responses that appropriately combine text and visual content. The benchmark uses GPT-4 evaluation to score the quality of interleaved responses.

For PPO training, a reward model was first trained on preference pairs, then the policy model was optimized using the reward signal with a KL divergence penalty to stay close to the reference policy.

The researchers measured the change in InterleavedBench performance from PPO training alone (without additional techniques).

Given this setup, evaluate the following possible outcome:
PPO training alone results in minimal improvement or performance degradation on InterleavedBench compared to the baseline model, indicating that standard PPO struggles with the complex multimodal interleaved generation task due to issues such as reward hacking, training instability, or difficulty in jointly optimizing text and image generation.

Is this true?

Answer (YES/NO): YES